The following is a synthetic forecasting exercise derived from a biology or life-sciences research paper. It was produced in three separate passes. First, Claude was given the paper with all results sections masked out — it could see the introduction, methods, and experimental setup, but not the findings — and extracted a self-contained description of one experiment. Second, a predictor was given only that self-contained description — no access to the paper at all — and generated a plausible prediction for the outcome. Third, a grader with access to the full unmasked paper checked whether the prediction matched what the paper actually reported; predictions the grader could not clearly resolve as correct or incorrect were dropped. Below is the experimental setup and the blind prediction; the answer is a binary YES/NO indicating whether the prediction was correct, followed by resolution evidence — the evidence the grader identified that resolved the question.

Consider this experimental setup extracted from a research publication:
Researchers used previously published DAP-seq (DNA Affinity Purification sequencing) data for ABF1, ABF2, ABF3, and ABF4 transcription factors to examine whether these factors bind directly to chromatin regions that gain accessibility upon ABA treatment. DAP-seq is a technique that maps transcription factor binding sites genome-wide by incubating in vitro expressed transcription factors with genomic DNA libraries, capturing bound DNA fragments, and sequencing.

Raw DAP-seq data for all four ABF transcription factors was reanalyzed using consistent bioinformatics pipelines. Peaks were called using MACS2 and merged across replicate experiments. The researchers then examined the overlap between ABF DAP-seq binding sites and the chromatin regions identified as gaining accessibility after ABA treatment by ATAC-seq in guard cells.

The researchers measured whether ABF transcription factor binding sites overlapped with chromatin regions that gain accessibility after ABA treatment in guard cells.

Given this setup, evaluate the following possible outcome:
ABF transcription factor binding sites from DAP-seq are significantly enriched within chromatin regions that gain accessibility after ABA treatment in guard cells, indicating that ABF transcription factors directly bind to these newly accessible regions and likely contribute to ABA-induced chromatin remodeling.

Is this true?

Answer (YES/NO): YES